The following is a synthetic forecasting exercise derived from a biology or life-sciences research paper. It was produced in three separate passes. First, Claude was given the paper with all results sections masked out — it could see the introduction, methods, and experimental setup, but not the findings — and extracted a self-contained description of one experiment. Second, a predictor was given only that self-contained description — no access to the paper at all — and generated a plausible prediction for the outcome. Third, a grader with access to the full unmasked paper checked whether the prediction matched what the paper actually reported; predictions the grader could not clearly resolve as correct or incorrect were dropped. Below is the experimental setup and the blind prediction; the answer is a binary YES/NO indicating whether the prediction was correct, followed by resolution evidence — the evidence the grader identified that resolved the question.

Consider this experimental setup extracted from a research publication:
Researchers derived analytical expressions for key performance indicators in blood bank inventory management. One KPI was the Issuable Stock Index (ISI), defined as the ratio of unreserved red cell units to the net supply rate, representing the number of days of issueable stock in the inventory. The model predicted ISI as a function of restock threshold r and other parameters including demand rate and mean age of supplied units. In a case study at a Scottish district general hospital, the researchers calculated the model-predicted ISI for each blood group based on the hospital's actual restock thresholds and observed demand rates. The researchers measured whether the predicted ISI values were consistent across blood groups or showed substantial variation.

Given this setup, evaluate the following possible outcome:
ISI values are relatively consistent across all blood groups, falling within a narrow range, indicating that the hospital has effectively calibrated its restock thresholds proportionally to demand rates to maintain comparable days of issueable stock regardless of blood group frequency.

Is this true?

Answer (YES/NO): NO